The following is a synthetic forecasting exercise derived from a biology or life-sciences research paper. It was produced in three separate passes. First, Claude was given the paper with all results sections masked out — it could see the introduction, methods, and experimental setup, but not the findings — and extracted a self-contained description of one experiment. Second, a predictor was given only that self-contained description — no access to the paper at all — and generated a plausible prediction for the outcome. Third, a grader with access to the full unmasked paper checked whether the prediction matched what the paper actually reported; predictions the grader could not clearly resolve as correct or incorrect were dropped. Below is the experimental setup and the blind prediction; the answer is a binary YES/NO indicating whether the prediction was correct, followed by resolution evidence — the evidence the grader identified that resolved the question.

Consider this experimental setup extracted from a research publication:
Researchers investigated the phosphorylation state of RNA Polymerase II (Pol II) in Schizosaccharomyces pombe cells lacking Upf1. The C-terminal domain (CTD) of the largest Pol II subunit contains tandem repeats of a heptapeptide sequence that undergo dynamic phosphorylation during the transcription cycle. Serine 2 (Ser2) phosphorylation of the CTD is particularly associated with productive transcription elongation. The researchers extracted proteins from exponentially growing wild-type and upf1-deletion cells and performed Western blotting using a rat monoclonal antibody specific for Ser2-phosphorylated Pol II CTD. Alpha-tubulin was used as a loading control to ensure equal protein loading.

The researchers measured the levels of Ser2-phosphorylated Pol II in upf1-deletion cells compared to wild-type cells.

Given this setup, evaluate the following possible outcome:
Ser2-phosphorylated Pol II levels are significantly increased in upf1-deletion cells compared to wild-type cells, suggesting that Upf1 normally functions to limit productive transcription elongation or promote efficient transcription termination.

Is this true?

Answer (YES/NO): NO